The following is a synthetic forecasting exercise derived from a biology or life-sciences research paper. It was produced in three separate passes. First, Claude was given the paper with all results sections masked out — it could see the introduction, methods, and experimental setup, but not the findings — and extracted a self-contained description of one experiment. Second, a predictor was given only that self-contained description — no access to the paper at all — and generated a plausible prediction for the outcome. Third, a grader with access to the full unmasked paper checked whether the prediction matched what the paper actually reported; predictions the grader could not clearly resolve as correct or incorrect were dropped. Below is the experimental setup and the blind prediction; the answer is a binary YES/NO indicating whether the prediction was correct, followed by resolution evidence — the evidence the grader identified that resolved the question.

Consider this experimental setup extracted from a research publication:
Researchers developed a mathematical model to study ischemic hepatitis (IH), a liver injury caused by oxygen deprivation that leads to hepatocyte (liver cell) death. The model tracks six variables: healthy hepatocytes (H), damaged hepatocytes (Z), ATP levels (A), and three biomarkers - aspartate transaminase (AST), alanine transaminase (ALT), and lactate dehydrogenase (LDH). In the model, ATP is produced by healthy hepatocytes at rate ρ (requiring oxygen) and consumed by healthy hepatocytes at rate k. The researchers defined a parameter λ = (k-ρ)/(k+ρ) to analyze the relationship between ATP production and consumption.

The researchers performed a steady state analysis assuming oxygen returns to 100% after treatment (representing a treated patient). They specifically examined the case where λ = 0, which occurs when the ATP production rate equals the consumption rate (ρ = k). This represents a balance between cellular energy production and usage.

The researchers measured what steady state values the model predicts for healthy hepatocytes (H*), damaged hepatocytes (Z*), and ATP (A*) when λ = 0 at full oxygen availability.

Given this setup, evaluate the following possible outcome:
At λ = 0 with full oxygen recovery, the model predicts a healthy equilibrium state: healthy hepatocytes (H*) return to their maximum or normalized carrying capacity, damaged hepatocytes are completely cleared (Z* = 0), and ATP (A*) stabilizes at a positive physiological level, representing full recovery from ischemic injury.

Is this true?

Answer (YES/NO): YES